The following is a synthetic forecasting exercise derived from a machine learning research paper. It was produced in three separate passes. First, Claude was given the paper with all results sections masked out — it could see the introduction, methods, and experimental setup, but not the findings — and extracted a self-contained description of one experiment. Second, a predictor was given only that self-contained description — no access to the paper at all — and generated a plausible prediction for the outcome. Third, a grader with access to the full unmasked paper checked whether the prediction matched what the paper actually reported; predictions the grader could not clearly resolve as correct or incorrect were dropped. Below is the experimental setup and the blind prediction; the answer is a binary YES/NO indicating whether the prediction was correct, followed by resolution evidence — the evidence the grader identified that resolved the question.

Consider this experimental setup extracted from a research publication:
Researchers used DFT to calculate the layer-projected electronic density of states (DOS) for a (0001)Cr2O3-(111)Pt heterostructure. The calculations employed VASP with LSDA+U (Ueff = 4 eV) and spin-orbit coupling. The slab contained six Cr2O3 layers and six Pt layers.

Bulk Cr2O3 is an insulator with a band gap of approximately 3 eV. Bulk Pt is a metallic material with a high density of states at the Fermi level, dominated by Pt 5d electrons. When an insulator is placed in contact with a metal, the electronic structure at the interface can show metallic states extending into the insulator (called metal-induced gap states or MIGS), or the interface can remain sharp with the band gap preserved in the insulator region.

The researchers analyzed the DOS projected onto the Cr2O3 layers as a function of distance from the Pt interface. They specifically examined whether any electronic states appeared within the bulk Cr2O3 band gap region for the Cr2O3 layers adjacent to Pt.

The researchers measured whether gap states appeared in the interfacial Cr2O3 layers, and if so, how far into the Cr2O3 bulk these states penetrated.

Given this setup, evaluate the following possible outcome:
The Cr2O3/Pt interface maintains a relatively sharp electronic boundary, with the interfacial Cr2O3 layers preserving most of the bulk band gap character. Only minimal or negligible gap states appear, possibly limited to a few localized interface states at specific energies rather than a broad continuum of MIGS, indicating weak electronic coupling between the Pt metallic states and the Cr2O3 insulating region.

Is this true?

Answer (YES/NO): NO